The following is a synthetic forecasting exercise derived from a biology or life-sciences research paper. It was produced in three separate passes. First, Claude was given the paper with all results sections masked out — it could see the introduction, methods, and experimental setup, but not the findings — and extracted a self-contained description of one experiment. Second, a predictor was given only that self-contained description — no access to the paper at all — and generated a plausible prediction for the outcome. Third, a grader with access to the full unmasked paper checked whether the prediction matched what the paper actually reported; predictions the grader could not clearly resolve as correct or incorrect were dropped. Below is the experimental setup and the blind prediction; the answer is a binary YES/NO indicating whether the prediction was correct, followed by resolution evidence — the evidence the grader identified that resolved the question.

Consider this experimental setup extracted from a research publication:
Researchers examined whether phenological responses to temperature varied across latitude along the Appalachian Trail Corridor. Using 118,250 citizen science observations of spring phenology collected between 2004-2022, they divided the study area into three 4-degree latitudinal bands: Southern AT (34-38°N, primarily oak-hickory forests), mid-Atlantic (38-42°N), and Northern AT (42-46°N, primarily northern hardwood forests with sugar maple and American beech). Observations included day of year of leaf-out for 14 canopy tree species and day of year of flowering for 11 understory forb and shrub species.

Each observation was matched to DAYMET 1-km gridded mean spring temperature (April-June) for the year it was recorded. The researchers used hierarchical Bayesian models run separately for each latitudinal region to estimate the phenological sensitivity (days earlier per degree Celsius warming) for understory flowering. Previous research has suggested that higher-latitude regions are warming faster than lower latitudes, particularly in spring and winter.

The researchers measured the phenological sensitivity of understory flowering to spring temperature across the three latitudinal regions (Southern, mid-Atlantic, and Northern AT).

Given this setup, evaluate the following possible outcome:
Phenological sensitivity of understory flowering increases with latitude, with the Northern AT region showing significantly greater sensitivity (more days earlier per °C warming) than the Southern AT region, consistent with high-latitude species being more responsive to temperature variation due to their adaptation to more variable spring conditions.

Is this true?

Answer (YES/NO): NO